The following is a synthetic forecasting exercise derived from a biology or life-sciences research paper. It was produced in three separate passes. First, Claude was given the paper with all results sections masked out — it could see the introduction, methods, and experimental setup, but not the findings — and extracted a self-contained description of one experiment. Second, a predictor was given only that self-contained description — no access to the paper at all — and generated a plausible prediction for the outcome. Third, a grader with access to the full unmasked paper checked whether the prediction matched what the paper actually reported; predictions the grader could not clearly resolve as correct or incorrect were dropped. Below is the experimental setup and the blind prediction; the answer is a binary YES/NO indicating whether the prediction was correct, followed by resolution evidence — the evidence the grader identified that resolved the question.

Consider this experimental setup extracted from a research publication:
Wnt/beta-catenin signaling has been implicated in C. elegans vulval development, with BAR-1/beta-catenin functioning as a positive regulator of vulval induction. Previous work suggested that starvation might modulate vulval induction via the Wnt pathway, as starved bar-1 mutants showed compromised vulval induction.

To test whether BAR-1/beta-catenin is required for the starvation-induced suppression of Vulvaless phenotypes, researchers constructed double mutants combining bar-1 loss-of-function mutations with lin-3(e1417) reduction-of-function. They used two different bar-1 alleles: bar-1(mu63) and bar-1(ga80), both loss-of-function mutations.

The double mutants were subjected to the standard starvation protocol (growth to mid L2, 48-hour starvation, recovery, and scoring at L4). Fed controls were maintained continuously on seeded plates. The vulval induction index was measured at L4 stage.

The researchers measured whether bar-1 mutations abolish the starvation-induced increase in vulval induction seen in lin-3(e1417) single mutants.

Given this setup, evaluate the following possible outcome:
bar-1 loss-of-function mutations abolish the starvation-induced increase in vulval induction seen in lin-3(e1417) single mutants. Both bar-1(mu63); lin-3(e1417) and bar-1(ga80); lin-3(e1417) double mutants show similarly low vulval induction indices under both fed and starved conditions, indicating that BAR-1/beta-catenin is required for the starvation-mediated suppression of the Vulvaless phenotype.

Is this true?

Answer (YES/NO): NO